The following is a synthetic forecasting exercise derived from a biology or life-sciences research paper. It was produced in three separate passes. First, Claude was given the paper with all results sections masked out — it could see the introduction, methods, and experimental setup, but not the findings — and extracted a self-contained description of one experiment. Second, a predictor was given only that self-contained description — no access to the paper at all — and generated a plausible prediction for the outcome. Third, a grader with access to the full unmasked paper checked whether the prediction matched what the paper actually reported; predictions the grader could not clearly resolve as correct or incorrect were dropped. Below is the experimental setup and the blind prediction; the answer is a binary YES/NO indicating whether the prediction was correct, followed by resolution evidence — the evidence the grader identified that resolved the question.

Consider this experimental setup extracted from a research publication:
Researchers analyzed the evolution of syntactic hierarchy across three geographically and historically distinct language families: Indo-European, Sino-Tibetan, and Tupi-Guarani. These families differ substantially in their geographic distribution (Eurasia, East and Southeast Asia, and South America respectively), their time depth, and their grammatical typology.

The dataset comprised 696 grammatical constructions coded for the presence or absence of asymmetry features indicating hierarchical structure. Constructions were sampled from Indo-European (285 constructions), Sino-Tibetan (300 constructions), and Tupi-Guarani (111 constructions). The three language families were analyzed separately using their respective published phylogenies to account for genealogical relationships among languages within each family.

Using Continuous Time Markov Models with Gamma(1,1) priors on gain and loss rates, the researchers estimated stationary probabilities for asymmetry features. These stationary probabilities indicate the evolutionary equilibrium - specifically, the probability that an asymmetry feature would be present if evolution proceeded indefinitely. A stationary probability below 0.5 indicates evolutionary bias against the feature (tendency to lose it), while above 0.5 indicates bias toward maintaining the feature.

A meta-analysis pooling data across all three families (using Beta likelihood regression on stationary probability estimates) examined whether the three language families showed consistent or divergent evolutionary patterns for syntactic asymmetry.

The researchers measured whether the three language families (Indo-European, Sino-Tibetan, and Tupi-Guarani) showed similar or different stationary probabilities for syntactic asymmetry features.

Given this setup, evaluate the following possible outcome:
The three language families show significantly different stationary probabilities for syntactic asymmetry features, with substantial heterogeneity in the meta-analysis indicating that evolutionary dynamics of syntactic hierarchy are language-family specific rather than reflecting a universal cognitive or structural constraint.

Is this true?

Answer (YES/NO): NO